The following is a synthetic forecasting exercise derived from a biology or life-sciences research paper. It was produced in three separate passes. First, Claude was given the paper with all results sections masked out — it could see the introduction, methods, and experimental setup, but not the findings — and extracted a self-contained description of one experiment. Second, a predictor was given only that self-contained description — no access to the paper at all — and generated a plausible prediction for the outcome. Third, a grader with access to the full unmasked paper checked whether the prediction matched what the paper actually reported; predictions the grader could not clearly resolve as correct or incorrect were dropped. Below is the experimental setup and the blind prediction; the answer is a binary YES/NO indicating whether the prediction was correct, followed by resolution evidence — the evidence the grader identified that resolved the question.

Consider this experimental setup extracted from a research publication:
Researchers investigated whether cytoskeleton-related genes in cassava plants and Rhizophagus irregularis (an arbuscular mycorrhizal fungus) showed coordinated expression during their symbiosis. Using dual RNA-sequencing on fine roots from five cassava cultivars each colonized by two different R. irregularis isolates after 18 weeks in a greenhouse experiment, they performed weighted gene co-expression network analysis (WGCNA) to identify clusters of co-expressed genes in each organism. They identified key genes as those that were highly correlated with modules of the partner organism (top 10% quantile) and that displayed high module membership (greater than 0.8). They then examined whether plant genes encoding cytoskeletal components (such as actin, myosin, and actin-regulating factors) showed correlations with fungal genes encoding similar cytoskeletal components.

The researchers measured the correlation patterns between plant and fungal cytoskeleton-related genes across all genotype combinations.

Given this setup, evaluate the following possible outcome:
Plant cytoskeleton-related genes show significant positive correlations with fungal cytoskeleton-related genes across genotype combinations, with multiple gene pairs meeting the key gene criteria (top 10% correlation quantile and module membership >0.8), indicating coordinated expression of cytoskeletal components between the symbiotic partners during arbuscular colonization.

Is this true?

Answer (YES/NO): YES